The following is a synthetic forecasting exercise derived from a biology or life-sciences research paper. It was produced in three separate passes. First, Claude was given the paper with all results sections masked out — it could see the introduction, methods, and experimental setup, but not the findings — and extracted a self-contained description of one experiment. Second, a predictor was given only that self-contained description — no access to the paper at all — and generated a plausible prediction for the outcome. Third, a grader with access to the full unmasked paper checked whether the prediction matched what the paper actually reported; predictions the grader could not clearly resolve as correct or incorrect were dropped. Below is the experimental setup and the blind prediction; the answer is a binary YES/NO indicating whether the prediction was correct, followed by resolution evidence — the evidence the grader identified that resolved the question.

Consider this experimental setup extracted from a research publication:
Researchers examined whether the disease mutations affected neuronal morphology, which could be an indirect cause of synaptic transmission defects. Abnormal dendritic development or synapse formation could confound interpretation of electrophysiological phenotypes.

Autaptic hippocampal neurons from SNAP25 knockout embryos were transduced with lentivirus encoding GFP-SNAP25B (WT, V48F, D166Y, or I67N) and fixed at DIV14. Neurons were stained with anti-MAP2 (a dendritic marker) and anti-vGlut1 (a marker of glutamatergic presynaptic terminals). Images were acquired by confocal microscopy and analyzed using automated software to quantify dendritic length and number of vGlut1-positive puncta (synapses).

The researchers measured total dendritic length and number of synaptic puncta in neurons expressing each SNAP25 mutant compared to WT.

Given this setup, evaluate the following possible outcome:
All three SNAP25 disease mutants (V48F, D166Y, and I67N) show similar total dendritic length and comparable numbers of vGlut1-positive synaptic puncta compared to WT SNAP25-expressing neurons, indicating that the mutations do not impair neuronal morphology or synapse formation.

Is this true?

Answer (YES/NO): YES